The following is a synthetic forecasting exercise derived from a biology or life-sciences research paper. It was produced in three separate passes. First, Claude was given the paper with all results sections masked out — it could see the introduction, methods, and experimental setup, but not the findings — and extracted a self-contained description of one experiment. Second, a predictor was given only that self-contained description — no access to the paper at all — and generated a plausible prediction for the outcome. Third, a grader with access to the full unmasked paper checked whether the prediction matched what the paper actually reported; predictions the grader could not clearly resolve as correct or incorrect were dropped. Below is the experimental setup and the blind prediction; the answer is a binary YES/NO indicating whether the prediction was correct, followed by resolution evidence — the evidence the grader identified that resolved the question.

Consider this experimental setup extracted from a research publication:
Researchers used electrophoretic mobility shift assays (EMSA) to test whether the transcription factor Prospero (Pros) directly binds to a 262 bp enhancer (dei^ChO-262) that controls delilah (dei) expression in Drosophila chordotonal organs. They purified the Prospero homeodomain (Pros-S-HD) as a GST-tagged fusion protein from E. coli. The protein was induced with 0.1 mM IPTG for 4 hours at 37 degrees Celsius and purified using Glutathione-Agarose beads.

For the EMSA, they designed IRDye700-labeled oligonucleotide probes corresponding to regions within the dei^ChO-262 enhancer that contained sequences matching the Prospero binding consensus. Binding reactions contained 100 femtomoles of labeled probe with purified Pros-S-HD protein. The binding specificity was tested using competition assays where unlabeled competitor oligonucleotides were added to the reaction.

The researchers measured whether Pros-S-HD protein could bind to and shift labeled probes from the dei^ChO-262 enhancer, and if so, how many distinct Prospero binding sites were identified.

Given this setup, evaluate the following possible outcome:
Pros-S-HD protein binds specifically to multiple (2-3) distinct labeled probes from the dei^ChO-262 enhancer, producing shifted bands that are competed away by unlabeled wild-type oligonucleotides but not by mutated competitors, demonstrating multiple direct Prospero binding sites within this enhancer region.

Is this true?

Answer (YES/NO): YES